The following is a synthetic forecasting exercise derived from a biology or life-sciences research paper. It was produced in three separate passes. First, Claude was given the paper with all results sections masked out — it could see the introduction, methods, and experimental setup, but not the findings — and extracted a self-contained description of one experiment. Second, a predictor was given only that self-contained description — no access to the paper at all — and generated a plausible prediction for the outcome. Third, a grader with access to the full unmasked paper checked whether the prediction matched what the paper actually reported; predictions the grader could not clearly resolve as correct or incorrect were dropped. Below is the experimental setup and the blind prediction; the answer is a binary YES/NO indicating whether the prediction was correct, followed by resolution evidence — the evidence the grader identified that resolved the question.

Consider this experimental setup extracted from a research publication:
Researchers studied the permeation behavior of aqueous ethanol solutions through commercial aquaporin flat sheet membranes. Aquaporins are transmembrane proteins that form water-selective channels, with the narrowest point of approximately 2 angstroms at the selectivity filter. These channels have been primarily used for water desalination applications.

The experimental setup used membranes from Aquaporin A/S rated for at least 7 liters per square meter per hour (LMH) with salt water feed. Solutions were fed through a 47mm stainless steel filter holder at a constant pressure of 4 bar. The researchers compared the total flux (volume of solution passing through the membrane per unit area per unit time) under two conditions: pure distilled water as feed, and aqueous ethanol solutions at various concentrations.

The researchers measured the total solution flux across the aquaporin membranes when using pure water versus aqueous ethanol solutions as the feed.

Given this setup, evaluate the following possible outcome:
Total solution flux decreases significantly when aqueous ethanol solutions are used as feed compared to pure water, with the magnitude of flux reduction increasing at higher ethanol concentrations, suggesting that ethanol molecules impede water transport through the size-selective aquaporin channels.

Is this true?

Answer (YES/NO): NO